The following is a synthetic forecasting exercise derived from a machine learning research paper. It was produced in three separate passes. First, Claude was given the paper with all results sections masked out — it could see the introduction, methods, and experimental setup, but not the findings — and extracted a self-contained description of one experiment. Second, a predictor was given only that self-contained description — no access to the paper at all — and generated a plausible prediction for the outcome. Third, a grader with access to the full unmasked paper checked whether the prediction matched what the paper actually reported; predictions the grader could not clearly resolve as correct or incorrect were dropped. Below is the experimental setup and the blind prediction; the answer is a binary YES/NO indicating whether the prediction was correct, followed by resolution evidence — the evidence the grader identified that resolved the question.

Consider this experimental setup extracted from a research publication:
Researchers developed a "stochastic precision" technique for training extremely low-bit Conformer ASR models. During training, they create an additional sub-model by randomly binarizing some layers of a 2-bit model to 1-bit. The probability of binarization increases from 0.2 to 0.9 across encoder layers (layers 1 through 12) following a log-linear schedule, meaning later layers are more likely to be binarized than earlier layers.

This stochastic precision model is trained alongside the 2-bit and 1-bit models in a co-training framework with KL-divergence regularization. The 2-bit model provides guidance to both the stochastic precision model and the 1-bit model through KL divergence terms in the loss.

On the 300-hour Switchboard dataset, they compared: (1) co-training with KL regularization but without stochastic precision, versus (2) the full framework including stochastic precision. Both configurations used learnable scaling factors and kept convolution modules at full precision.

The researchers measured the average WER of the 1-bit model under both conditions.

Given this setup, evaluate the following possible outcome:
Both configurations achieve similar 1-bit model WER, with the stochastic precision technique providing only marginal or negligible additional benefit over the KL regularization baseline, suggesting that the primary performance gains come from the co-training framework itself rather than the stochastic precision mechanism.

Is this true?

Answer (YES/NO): NO